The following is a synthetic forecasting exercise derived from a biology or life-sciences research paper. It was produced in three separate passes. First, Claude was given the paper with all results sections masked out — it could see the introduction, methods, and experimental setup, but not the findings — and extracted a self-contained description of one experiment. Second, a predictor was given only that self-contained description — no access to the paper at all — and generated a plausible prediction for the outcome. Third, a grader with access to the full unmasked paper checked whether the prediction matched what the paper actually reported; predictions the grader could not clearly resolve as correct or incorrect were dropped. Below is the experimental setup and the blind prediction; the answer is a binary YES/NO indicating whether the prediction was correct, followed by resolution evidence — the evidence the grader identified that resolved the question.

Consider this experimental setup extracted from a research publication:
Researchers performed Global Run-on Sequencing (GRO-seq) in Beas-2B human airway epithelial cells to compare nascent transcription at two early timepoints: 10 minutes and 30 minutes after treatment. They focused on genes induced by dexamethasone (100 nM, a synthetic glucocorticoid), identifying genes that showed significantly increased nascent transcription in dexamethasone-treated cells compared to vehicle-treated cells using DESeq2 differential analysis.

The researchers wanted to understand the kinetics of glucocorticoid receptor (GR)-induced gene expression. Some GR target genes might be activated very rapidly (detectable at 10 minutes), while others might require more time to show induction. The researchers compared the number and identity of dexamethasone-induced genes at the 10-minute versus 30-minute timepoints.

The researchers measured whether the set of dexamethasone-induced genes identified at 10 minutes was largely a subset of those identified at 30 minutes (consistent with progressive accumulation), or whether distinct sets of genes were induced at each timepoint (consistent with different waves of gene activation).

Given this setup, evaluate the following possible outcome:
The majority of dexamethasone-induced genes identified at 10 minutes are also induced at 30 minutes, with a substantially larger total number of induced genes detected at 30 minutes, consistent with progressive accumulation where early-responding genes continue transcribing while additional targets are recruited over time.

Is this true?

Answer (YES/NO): YES